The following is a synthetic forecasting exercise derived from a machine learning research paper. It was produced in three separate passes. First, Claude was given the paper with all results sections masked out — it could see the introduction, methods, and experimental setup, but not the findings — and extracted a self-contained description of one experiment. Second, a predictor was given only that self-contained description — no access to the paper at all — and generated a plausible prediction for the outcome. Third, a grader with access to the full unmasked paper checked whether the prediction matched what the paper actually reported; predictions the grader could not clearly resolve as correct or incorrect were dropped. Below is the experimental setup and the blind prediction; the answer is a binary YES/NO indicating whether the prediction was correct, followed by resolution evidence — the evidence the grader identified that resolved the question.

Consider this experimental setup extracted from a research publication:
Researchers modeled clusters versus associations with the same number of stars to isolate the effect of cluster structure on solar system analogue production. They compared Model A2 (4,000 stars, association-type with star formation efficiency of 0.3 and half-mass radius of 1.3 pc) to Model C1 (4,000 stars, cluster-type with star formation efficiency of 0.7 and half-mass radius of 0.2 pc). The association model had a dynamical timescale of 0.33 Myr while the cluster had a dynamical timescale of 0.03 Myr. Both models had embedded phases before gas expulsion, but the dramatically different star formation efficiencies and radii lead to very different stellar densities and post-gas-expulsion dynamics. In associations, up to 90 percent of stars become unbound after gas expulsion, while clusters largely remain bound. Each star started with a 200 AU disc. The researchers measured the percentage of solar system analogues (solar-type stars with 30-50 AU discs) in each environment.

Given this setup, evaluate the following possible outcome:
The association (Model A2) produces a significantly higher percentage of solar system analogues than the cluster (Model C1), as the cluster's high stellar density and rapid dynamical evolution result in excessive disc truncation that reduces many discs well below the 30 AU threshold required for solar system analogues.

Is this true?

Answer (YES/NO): NO